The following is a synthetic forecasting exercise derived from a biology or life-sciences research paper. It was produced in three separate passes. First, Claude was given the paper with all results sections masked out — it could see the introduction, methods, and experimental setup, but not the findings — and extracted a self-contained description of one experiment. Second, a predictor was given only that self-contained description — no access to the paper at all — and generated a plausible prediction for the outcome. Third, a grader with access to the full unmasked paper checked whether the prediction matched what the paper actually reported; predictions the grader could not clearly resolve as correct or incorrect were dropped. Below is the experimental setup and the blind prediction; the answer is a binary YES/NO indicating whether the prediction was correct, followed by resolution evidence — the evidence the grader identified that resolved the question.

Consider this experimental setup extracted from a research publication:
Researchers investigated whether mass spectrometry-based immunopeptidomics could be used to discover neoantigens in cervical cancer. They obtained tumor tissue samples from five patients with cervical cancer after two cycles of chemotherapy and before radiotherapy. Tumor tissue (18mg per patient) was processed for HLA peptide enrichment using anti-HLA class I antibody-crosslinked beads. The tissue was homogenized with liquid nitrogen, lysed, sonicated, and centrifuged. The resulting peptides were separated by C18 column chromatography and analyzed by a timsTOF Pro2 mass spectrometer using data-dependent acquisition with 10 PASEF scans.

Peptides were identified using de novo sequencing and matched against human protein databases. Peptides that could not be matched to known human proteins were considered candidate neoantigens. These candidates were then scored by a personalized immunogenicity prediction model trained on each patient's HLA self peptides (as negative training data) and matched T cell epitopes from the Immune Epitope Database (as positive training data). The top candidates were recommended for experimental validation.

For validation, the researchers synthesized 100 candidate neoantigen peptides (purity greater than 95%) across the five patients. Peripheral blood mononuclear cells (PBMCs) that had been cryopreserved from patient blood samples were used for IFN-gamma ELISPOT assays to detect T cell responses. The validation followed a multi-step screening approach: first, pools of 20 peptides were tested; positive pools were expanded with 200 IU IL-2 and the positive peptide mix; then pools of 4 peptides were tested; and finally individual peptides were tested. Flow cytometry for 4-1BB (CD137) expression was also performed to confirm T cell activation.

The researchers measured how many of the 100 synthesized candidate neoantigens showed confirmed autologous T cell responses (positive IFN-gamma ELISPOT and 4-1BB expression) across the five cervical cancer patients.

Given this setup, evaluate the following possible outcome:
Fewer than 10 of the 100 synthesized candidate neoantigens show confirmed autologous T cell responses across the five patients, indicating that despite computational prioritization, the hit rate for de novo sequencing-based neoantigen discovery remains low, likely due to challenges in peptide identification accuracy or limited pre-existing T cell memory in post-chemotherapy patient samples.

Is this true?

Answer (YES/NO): YES